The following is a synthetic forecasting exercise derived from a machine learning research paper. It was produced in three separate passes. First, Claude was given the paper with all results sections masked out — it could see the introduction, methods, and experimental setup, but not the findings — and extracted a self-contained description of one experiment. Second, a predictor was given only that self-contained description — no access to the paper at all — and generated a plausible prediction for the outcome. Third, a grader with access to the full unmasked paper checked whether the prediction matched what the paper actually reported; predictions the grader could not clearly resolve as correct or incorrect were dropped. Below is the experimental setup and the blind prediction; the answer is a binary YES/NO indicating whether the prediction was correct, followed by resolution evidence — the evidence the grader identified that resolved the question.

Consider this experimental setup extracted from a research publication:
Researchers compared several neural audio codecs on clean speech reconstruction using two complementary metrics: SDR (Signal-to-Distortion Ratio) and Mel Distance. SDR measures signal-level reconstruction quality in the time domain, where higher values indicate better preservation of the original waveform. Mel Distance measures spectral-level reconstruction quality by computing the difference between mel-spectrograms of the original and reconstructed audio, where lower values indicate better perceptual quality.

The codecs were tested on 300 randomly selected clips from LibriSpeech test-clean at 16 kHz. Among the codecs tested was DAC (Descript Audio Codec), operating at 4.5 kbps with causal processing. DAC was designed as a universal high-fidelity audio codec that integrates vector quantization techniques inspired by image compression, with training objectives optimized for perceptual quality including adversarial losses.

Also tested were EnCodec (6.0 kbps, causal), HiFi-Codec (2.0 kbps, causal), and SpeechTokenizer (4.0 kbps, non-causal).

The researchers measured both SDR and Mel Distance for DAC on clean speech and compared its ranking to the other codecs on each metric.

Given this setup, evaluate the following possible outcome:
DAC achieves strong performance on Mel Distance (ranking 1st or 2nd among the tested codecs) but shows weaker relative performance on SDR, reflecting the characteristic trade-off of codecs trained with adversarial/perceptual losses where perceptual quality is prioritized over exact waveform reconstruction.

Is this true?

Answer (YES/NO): YES